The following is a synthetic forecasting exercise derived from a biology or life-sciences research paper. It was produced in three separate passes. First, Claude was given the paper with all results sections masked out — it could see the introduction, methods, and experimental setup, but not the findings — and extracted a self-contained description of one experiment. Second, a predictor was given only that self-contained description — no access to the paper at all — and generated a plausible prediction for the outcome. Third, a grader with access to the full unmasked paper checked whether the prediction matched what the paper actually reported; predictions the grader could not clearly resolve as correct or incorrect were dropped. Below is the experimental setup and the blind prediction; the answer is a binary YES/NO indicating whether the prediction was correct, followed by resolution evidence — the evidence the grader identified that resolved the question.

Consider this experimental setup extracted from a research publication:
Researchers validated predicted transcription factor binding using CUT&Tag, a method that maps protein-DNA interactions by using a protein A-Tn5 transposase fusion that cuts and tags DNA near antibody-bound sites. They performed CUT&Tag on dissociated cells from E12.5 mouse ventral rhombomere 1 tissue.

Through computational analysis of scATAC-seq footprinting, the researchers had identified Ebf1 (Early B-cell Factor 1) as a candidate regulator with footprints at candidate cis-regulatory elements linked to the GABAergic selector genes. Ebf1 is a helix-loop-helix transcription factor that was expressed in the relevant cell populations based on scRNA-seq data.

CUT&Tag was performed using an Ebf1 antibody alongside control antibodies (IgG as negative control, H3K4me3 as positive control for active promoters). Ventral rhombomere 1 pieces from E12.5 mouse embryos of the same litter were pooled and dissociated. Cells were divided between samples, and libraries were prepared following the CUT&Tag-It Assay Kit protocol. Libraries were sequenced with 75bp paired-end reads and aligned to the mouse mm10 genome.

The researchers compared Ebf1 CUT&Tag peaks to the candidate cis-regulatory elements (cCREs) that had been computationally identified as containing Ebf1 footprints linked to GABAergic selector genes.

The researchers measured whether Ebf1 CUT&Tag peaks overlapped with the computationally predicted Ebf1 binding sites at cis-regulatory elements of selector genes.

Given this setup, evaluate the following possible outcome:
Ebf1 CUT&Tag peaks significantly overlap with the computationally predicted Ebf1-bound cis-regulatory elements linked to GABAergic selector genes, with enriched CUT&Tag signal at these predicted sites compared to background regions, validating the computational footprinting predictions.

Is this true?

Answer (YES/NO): YES